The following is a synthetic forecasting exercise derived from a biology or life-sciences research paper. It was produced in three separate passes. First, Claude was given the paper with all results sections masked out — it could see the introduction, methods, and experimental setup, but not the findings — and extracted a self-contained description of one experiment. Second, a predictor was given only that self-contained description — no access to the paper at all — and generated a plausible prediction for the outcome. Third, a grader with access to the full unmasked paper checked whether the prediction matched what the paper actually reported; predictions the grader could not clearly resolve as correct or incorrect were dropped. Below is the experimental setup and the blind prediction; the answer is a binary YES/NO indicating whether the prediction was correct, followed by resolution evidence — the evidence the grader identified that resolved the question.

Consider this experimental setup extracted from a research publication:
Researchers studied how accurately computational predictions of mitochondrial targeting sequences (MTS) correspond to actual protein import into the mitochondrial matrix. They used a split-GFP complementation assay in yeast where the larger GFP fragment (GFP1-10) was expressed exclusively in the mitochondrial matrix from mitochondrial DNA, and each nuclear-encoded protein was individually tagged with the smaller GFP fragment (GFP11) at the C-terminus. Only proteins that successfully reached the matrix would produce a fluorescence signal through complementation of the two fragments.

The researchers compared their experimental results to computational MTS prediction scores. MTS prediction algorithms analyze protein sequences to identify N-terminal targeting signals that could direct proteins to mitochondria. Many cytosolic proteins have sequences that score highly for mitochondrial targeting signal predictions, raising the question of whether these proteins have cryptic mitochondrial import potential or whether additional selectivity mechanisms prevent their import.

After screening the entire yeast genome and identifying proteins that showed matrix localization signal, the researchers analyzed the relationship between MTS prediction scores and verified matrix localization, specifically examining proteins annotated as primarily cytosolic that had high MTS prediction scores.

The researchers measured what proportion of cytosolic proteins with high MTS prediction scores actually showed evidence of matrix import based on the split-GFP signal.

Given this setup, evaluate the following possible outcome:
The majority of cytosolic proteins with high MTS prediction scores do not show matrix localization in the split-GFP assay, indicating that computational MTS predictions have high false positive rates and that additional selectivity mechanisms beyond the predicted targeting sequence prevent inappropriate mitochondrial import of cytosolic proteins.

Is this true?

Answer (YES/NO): YES